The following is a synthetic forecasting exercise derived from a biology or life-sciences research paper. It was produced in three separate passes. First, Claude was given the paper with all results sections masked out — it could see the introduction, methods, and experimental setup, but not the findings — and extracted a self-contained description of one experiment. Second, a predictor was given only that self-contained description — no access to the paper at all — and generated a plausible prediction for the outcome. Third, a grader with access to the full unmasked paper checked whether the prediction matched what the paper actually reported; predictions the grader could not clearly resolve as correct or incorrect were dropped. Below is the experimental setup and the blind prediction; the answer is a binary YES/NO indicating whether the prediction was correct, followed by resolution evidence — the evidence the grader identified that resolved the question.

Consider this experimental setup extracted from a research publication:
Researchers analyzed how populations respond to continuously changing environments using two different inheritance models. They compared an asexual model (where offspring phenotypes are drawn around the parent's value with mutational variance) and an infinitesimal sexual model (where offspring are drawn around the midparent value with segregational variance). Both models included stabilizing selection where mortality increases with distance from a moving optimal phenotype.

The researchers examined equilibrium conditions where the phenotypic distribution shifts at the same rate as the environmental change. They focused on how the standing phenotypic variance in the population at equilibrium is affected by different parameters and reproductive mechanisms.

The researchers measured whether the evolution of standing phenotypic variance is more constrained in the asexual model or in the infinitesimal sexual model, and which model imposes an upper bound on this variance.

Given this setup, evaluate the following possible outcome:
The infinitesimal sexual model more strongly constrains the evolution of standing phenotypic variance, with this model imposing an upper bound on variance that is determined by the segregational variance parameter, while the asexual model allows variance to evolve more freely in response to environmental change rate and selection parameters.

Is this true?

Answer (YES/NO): YES